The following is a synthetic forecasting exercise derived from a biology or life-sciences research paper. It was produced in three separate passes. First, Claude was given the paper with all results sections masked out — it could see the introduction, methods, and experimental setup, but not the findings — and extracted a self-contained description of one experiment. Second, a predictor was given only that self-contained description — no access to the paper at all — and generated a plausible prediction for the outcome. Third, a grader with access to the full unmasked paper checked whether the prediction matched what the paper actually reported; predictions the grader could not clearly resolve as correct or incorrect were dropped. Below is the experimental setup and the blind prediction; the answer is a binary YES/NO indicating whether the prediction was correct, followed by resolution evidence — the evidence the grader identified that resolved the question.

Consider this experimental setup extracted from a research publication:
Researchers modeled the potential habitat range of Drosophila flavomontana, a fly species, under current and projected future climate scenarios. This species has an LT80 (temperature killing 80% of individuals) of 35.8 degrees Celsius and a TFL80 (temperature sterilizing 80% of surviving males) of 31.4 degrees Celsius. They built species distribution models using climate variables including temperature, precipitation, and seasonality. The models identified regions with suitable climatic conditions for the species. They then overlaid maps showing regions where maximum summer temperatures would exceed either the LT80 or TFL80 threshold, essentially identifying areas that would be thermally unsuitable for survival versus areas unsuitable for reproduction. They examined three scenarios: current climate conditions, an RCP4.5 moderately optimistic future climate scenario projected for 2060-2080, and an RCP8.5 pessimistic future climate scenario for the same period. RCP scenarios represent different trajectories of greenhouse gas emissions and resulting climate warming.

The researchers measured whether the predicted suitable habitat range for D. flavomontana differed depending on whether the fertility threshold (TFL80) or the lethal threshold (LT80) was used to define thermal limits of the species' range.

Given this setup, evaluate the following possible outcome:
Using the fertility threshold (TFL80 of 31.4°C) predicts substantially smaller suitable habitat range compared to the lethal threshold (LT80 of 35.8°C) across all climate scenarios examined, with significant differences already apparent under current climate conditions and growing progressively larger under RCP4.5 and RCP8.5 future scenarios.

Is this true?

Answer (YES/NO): YES